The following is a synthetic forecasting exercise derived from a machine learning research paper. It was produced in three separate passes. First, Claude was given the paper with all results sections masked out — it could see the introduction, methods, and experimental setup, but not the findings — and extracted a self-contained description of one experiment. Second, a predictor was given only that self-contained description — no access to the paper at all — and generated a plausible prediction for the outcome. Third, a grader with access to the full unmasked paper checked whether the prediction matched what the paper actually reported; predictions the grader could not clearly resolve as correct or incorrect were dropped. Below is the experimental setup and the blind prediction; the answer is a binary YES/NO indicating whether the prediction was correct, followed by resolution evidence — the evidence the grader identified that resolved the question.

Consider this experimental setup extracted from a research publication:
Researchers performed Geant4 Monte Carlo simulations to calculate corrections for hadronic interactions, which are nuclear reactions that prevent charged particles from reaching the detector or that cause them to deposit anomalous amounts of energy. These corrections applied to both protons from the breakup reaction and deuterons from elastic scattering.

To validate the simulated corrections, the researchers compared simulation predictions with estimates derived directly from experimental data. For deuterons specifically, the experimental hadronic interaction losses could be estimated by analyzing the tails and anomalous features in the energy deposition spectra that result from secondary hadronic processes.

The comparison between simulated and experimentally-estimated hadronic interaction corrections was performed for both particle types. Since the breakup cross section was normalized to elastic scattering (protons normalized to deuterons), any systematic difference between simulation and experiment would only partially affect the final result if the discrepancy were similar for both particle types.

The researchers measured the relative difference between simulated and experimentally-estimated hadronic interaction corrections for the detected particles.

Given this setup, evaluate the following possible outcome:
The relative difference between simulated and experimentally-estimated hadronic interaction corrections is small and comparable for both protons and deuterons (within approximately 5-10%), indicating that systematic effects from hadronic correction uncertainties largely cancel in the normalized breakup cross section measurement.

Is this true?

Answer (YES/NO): NO